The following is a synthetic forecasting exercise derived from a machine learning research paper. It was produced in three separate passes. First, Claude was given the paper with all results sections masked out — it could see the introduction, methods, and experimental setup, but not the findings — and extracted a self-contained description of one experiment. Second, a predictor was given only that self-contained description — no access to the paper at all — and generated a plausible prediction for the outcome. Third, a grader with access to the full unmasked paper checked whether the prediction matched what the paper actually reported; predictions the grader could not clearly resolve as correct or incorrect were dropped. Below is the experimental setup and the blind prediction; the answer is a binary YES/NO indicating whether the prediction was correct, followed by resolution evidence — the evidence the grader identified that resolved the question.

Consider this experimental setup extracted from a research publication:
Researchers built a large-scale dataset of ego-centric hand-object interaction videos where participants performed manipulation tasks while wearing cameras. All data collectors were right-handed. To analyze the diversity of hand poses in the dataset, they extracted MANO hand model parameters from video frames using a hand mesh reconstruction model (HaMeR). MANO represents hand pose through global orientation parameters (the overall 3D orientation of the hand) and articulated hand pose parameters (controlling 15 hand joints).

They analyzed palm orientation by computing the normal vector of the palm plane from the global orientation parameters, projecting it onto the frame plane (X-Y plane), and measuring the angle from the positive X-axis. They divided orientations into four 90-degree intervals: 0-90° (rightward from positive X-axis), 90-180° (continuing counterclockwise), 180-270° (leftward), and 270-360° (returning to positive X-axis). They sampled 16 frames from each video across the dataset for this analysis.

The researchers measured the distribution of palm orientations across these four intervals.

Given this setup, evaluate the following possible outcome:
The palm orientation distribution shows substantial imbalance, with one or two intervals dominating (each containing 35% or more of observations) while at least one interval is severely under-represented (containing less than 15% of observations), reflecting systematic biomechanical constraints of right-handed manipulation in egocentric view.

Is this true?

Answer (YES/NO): YES